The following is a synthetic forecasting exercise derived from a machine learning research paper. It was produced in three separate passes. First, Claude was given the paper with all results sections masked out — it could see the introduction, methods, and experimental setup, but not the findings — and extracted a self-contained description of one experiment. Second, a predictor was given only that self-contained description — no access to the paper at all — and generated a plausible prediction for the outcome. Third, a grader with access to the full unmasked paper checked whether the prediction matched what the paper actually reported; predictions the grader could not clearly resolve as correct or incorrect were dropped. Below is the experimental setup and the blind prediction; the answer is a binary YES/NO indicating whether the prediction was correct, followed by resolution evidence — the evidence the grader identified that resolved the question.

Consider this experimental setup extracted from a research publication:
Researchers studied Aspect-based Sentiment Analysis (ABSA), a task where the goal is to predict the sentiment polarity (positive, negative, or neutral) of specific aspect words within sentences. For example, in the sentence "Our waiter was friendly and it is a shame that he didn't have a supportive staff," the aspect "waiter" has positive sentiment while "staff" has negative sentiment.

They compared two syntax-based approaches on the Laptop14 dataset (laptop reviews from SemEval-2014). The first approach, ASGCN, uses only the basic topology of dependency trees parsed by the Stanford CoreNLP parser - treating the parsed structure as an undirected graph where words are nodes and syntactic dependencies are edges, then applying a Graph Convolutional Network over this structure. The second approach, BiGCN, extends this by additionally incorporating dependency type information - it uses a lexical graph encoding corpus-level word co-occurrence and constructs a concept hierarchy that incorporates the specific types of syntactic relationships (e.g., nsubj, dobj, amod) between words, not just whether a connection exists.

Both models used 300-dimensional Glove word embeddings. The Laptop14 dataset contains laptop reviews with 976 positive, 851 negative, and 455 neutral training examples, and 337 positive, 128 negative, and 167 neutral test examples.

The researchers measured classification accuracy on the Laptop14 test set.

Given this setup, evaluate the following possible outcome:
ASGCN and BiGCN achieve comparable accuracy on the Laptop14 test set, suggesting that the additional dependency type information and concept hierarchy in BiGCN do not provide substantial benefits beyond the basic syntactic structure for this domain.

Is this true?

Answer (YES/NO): YES